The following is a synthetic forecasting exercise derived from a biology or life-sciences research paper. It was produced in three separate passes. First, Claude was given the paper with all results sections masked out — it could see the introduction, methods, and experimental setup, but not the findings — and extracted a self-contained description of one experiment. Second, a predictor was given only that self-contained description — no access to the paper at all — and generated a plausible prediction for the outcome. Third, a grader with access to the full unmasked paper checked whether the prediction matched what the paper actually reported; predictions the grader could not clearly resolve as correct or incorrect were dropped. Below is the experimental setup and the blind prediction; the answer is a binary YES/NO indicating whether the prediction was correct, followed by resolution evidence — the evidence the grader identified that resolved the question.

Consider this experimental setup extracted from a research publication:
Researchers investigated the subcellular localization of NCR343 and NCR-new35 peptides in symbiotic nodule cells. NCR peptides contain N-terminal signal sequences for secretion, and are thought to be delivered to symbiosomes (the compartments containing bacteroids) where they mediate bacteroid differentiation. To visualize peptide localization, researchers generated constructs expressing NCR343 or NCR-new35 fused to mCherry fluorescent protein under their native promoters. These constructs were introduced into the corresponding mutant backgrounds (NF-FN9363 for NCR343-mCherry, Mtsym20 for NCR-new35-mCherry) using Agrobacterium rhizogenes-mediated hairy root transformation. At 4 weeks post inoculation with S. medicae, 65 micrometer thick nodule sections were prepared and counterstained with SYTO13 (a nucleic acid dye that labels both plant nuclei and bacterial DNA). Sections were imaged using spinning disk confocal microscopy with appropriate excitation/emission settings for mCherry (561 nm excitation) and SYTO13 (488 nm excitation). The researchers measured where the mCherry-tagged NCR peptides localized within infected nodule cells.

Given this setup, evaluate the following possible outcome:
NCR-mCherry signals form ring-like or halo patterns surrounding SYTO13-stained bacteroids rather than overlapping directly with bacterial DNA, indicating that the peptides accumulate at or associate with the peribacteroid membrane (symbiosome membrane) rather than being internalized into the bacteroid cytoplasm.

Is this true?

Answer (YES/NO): YES